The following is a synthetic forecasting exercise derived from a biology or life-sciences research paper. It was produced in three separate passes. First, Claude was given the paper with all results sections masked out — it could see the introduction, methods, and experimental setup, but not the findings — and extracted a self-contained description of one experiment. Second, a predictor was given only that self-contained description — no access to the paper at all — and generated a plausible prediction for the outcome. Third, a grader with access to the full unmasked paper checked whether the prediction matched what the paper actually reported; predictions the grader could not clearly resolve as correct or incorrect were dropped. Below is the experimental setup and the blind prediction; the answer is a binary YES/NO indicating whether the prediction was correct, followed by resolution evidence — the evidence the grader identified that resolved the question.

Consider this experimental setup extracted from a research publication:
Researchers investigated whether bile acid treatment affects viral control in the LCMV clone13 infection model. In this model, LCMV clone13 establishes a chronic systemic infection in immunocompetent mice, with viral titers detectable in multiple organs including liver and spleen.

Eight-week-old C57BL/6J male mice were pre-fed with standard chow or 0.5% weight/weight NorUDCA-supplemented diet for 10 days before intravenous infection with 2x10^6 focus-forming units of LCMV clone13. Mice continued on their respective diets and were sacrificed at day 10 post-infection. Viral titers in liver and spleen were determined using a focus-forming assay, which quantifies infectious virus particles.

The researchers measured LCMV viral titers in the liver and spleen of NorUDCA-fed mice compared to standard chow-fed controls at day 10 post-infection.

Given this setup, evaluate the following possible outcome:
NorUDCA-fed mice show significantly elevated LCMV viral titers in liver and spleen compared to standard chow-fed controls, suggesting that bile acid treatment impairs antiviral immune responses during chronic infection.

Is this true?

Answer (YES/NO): NO